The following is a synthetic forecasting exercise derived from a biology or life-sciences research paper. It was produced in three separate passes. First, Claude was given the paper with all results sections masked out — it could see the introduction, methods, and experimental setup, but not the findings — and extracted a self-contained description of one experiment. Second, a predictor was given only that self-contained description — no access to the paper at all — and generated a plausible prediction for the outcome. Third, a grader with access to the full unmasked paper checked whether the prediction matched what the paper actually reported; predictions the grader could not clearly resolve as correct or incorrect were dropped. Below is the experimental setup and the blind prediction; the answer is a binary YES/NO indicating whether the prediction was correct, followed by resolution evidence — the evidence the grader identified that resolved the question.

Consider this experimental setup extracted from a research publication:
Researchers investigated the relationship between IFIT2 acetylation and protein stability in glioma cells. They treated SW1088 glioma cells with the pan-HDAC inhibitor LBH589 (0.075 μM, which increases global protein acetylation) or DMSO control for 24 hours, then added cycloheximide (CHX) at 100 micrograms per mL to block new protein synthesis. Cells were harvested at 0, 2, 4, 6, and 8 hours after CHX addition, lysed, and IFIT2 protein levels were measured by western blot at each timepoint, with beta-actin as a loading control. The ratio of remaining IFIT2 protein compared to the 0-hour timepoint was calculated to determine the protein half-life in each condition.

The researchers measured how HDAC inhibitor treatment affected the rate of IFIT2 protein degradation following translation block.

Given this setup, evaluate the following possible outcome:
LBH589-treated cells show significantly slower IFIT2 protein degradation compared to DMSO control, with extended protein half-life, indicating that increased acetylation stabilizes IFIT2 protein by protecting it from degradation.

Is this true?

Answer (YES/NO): YES